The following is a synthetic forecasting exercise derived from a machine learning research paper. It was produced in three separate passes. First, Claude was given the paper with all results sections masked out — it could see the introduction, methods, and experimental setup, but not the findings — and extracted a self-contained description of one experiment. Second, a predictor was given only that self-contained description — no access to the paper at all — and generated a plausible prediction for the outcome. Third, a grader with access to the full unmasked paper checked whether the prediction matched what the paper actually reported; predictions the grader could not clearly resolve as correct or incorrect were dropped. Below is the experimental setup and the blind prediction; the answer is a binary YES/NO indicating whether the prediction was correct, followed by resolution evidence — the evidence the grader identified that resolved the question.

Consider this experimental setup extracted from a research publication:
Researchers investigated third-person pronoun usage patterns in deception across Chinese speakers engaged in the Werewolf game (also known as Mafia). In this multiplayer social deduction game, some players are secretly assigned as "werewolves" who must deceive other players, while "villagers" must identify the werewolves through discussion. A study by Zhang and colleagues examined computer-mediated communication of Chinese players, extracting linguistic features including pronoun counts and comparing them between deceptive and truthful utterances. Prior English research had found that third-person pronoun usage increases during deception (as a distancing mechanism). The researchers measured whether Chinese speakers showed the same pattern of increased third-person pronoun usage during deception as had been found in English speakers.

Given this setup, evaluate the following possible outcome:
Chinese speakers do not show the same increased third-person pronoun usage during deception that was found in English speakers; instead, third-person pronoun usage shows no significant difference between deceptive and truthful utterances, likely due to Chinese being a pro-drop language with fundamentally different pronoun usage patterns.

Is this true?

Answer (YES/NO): NO